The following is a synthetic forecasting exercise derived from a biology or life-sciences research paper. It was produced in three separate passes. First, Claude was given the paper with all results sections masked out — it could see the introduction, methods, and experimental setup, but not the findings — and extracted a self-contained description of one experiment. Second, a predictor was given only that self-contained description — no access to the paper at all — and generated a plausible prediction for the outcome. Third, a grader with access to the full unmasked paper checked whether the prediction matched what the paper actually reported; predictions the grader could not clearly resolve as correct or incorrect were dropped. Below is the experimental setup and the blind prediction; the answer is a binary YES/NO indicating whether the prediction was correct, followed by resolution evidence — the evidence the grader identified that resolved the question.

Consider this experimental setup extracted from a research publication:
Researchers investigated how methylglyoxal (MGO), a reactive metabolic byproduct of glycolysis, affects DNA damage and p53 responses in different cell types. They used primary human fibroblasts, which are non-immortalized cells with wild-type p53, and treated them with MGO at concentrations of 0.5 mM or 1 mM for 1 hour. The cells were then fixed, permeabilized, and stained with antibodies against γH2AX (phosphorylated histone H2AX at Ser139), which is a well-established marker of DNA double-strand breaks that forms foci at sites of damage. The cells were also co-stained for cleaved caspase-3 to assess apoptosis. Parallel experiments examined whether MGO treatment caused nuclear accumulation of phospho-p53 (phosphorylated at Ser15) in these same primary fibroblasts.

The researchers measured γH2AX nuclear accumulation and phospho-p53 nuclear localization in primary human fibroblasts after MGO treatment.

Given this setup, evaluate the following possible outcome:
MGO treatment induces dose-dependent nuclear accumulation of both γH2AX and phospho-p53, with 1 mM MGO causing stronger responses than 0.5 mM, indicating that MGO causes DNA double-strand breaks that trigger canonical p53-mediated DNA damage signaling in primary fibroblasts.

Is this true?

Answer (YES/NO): NO